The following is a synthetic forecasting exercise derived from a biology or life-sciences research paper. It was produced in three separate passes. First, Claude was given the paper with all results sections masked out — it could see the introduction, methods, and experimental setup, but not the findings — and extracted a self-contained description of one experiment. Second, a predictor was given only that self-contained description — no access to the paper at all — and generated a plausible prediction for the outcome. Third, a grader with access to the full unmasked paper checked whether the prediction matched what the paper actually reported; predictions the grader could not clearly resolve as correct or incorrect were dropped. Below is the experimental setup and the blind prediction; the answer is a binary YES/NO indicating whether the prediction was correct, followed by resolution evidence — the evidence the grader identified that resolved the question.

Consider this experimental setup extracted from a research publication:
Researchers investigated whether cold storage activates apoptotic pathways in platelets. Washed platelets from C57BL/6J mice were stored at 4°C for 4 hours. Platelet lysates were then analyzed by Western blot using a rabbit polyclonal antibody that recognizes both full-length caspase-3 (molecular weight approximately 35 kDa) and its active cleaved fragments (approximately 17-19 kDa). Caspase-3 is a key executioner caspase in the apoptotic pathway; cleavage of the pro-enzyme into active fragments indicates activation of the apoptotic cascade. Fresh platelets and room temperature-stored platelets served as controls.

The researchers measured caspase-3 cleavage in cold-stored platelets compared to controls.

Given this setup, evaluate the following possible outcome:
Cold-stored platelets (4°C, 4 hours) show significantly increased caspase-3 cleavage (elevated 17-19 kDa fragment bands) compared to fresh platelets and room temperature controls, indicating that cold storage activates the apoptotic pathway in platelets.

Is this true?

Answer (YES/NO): YES